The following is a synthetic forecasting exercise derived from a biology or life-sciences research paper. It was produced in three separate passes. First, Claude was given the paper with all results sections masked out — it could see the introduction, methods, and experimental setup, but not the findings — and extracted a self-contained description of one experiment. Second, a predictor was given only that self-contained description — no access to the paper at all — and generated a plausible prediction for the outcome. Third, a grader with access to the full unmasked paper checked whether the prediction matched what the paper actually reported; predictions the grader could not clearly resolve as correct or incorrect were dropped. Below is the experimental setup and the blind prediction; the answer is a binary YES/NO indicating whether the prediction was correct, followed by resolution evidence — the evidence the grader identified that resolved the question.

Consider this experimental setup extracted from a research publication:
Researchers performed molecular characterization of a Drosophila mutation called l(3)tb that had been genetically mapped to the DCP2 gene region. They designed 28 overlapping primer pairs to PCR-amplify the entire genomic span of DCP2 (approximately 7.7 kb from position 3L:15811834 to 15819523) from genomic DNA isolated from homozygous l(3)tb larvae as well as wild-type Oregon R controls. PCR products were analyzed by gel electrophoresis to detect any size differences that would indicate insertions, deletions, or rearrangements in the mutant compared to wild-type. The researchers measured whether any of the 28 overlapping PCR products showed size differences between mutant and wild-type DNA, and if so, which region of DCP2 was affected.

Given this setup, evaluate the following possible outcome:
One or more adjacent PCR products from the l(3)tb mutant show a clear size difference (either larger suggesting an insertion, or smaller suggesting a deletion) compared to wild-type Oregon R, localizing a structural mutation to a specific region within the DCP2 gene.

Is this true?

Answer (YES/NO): NO